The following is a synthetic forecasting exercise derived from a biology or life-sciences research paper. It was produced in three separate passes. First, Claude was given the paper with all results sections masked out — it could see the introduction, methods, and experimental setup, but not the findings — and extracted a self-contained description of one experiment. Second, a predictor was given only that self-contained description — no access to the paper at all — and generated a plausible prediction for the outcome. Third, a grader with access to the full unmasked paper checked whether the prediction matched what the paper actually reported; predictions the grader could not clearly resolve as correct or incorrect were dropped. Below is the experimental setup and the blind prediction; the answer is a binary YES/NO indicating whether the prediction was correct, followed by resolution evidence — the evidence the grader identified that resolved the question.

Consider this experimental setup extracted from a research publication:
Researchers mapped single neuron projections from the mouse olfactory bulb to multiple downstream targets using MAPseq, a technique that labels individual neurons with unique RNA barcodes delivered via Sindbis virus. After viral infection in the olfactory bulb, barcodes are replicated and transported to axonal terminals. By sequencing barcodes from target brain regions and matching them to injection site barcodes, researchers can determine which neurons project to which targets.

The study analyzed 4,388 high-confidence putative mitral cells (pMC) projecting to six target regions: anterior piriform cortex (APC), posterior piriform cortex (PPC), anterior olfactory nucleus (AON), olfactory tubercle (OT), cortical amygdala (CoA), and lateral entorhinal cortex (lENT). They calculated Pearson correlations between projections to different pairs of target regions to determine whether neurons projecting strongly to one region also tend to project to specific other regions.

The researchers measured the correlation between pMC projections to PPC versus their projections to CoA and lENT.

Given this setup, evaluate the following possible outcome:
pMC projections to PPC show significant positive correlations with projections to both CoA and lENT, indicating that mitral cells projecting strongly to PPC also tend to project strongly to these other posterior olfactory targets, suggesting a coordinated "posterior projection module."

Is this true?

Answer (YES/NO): YES